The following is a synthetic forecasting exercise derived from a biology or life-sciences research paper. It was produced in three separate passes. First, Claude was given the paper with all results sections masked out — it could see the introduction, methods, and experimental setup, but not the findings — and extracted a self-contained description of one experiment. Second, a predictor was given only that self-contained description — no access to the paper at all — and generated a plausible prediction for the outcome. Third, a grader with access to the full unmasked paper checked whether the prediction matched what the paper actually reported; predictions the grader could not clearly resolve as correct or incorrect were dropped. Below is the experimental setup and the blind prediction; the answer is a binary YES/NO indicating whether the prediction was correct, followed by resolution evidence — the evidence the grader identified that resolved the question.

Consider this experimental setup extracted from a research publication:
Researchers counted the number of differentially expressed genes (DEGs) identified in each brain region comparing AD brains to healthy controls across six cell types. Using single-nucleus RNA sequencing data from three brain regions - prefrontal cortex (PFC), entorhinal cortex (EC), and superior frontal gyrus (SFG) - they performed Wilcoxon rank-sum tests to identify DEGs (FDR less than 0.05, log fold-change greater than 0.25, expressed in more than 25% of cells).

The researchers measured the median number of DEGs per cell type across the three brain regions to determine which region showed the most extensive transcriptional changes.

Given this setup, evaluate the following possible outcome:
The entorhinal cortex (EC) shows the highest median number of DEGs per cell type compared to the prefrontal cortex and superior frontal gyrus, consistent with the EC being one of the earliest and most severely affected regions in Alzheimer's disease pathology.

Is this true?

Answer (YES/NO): YES